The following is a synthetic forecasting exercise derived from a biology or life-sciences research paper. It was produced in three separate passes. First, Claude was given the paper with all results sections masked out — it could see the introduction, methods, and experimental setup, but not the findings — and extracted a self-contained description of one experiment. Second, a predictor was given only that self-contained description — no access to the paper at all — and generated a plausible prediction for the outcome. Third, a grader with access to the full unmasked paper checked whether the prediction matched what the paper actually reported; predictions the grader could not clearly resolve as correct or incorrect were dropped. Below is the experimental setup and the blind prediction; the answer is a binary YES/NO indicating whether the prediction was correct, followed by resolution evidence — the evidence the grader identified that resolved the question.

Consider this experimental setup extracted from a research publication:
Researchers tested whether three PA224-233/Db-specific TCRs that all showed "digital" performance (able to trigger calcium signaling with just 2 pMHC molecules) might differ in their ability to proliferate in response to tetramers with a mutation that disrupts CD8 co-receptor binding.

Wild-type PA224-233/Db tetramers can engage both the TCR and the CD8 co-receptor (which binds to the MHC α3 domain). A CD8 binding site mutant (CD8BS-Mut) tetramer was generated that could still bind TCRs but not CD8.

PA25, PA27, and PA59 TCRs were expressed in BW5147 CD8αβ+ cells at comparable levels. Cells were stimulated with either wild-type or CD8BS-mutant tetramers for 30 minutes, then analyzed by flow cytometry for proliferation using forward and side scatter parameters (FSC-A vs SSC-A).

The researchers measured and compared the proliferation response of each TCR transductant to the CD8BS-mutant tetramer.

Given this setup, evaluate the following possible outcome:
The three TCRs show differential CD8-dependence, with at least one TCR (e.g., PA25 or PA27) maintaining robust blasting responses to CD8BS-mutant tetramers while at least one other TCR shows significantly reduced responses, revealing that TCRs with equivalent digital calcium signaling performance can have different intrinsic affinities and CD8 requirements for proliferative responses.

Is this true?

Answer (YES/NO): YES